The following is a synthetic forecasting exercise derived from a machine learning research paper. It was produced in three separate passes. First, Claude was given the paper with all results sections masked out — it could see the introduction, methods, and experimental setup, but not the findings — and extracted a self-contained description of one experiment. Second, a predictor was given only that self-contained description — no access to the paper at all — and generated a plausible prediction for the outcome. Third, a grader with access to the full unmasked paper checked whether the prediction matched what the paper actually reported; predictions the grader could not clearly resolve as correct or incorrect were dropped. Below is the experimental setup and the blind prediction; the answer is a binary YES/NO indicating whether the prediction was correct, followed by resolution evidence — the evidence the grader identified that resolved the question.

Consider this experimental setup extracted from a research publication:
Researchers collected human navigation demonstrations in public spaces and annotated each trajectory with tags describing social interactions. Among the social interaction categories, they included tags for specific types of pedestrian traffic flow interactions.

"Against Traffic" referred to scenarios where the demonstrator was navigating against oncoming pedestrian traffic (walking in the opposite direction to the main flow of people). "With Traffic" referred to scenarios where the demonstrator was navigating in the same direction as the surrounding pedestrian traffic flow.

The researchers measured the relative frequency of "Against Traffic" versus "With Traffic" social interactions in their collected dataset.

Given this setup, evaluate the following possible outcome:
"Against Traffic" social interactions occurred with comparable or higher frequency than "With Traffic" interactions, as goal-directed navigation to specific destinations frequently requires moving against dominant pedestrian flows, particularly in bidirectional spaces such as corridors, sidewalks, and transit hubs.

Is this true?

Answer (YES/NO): YES